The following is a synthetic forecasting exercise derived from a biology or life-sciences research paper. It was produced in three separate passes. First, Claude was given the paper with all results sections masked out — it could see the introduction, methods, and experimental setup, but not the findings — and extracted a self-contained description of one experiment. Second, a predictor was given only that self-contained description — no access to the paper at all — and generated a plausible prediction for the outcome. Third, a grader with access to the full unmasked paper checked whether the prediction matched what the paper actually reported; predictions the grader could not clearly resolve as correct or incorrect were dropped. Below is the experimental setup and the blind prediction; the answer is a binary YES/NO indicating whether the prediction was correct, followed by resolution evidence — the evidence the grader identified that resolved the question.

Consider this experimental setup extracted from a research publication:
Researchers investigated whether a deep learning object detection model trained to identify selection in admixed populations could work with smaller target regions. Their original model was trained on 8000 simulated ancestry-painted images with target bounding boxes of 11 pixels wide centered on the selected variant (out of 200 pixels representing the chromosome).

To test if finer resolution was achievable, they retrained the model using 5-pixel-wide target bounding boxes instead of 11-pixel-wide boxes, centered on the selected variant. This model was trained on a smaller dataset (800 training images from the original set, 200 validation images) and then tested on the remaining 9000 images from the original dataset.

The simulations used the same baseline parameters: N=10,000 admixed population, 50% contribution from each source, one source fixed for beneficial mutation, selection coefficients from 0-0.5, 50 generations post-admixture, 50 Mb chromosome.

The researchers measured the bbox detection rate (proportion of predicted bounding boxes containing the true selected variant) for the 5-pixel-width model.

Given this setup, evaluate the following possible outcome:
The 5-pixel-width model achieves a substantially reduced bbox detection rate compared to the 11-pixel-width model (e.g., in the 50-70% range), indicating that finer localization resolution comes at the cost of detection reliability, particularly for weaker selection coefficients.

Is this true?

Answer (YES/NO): NO